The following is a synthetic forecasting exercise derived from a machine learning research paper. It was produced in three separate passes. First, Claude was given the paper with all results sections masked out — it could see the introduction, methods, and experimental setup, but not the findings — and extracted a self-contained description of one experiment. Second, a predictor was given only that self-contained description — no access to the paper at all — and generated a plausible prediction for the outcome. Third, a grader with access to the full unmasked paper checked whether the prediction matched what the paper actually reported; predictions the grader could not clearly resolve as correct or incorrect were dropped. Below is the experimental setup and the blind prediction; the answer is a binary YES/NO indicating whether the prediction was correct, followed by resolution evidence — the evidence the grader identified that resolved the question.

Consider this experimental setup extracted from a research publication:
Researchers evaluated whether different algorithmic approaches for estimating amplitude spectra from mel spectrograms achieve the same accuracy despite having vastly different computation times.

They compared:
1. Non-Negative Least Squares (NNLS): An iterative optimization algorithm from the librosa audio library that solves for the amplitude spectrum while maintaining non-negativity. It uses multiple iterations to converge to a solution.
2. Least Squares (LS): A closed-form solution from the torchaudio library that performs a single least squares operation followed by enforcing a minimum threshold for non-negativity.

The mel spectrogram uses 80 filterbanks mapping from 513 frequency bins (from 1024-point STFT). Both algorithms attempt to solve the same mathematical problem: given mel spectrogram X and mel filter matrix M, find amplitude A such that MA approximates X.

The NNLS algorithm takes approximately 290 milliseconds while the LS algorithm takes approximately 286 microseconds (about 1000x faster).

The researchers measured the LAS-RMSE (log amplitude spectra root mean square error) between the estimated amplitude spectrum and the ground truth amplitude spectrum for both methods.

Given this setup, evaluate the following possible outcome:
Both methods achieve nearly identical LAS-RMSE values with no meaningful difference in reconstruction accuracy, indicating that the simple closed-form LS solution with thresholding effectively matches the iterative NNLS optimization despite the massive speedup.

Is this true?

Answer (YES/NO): YES